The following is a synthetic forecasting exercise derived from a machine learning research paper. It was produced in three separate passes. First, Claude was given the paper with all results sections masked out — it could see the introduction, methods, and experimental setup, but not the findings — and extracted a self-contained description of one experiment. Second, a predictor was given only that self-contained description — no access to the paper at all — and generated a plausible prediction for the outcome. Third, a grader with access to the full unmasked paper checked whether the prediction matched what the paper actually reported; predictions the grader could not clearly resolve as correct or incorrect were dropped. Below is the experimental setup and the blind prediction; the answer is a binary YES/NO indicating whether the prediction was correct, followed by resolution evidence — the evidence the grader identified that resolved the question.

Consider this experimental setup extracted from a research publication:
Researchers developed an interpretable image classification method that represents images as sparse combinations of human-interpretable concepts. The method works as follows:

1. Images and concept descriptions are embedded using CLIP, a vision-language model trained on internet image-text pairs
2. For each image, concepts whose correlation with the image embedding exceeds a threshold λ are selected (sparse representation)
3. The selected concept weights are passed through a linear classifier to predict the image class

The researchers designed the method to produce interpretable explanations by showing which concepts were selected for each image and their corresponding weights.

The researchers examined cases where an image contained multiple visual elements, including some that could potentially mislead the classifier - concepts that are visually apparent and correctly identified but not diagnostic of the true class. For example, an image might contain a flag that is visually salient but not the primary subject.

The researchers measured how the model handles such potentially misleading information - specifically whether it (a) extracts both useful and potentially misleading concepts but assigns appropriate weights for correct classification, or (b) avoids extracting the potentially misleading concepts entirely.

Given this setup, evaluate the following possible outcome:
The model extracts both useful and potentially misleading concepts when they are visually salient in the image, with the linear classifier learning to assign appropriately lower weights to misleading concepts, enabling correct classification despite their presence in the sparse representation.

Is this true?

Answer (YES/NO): YES